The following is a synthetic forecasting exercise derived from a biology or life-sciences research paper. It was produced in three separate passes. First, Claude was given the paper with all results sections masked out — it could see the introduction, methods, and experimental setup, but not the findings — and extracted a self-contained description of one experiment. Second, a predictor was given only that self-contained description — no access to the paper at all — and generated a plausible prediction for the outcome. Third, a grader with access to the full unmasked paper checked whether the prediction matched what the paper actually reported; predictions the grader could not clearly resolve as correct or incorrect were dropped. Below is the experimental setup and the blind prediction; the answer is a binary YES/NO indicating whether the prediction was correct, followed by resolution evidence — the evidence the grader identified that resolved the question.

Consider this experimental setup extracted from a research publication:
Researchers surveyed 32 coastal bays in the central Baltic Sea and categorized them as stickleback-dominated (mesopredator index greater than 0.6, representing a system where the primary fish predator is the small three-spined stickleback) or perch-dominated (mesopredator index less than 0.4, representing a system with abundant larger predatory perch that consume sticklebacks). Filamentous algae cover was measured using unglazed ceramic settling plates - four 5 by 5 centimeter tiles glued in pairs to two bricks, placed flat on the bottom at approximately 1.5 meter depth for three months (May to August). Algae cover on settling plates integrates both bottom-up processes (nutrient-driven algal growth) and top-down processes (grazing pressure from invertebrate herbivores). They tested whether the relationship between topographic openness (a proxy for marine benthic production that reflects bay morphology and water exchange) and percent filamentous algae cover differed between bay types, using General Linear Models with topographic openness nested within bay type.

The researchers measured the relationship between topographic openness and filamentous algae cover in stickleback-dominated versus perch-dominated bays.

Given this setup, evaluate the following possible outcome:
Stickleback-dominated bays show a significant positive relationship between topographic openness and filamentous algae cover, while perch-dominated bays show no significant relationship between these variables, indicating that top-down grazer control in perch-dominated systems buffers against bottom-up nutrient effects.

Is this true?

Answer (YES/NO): NO